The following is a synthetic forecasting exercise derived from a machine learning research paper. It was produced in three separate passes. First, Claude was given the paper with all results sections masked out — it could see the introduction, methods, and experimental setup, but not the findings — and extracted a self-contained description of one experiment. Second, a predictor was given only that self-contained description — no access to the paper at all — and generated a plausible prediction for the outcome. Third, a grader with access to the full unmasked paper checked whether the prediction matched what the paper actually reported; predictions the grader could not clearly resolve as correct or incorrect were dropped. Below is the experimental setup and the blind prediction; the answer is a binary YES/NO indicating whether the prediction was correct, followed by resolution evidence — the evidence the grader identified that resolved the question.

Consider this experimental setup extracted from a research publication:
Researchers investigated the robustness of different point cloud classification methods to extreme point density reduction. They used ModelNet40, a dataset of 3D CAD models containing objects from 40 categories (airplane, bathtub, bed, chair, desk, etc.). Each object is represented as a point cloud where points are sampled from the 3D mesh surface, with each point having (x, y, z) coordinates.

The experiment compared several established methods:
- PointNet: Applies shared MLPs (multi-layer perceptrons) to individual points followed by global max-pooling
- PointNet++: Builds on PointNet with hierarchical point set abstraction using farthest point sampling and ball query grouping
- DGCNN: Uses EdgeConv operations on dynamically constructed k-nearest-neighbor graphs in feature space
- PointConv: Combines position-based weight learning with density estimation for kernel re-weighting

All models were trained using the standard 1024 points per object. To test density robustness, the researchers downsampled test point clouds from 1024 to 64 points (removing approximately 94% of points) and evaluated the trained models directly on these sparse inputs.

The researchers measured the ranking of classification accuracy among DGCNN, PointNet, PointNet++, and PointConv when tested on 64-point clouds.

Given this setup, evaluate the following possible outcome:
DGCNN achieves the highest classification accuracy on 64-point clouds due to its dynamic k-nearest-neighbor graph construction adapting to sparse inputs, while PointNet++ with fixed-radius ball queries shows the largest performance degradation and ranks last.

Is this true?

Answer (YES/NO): NO